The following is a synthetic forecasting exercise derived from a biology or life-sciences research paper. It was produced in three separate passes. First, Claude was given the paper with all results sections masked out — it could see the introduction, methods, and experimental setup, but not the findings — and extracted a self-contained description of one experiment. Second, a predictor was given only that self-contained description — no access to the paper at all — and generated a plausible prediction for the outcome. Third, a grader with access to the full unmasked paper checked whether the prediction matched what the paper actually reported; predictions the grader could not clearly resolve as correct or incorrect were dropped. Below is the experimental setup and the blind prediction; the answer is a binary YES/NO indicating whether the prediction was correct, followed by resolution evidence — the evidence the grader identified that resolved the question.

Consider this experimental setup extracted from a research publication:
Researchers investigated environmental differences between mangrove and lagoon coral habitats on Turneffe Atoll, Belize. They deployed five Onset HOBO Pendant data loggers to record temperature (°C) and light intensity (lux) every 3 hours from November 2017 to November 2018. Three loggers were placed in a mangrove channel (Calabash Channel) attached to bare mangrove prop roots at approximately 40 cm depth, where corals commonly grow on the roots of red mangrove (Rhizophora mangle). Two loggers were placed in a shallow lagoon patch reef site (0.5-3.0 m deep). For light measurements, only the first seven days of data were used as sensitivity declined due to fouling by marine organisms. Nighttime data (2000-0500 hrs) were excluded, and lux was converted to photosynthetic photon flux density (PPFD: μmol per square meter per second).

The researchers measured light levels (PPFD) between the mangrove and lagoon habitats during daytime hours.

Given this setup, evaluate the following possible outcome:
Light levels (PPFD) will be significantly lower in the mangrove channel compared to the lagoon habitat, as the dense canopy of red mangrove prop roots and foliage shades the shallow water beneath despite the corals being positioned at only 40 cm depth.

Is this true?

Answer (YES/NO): YES